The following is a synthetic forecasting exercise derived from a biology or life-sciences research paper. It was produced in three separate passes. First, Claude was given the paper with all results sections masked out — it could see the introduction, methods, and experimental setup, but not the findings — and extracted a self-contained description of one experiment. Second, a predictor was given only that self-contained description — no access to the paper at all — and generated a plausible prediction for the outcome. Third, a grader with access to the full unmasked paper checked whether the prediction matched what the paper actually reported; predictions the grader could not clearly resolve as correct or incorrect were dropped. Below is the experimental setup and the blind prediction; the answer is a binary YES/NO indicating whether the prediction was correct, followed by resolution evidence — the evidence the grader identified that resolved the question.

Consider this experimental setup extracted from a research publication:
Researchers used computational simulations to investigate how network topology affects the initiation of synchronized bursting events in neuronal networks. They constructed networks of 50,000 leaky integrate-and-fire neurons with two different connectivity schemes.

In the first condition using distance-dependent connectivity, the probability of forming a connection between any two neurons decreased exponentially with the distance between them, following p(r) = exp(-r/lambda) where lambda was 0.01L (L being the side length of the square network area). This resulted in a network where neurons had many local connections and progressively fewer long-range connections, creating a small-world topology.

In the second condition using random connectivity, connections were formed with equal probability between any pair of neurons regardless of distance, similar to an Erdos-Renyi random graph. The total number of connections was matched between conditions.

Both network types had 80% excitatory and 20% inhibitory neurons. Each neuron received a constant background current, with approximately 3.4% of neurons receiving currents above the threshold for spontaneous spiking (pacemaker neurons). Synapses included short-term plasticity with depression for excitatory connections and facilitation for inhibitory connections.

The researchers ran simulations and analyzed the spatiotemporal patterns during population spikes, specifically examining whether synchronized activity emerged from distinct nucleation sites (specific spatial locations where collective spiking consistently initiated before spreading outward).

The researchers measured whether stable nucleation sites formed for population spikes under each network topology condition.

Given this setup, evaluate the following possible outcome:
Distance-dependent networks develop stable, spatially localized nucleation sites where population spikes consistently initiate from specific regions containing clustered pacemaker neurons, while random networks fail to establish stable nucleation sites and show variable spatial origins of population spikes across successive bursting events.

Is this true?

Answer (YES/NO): NO